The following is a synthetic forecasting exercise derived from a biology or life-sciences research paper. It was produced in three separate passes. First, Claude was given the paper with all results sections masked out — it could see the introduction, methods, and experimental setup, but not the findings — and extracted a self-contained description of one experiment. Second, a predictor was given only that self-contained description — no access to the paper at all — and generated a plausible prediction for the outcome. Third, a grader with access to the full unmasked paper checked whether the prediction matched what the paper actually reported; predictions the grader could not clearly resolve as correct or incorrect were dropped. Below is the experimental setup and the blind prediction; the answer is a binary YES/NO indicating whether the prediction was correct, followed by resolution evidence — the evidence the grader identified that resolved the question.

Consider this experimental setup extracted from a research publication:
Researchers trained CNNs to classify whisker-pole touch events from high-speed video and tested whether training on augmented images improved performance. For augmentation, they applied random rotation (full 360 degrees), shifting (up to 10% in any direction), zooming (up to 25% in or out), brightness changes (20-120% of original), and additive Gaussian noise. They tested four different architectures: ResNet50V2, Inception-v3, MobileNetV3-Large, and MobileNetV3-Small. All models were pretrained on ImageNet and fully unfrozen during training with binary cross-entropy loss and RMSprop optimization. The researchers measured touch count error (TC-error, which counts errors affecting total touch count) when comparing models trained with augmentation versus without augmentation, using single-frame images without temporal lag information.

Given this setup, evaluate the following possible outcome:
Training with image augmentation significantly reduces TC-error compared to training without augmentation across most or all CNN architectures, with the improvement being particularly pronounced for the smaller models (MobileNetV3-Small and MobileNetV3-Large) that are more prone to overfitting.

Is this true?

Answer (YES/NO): NO